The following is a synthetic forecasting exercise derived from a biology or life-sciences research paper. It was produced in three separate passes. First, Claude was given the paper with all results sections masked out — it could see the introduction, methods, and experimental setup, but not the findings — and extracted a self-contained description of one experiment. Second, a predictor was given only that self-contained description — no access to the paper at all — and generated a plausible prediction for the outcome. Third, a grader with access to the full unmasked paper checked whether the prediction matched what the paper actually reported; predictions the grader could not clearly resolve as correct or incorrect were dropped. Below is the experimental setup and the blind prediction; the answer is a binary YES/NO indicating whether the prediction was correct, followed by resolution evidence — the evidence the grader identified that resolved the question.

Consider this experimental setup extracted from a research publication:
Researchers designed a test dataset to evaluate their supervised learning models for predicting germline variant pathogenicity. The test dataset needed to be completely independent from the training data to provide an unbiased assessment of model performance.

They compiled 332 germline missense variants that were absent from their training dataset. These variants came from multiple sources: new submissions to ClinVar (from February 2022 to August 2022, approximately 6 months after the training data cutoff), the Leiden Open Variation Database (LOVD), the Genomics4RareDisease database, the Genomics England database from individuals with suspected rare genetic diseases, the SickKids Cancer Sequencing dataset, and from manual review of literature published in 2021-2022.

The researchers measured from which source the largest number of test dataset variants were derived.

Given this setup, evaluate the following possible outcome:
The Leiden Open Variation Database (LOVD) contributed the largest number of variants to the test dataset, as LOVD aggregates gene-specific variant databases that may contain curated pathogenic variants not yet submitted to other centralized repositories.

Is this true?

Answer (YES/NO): NO